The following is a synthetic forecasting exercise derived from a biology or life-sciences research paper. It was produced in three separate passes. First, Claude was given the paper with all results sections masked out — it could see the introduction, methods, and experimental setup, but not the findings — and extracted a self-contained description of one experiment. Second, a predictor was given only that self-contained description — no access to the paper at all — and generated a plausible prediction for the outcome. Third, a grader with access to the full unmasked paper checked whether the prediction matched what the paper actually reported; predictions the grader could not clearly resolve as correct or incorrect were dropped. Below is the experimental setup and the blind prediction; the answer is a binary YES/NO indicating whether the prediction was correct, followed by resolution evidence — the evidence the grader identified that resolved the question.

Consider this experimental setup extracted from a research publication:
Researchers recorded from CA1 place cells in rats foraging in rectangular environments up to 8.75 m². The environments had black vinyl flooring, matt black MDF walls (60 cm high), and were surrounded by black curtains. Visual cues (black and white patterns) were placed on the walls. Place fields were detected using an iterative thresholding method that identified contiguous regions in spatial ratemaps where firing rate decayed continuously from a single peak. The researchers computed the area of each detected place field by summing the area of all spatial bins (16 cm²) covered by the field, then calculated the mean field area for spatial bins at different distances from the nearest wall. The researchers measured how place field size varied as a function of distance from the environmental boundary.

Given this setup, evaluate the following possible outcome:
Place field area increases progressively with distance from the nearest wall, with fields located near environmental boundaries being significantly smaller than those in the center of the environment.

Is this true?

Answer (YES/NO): YES